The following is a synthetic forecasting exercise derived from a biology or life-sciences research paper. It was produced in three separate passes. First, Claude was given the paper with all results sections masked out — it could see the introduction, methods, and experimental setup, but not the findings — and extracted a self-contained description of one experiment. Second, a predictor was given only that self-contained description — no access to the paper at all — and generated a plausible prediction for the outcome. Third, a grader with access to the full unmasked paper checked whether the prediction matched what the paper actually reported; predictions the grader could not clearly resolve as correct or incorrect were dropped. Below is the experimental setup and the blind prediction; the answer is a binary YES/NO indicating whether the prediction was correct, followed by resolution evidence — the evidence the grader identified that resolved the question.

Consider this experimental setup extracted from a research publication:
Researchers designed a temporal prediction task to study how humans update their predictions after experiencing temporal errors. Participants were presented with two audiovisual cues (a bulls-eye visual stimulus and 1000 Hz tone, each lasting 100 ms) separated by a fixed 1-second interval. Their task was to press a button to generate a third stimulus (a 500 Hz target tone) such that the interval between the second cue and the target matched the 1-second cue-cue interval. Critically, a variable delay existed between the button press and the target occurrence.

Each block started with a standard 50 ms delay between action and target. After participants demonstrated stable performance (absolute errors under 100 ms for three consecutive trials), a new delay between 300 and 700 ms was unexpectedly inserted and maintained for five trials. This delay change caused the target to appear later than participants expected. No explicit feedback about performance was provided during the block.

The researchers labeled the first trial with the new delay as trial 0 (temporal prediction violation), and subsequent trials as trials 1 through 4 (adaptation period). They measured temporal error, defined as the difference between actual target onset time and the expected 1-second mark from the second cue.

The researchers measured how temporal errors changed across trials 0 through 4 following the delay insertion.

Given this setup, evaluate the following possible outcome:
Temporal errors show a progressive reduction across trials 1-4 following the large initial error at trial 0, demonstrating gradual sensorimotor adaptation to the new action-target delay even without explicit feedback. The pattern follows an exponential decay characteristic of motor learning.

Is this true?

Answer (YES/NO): NO